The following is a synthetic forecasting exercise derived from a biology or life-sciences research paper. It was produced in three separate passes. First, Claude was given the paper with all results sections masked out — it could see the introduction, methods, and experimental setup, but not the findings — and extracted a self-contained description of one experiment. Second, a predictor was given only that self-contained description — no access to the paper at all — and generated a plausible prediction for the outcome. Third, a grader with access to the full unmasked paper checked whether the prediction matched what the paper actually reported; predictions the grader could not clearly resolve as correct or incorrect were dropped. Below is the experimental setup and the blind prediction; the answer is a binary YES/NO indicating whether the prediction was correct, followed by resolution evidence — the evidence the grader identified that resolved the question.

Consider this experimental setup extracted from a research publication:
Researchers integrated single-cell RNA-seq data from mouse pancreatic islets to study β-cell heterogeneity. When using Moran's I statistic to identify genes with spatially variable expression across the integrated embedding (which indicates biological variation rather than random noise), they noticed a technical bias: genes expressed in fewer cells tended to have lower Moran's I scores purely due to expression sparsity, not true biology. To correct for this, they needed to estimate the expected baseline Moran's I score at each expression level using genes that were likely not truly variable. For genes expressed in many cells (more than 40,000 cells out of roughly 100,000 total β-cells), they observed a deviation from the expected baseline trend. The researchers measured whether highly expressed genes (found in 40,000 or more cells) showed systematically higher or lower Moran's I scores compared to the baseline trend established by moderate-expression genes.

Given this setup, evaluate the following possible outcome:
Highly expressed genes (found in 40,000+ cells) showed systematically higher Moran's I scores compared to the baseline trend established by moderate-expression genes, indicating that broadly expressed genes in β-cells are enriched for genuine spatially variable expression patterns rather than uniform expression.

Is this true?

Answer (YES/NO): YES